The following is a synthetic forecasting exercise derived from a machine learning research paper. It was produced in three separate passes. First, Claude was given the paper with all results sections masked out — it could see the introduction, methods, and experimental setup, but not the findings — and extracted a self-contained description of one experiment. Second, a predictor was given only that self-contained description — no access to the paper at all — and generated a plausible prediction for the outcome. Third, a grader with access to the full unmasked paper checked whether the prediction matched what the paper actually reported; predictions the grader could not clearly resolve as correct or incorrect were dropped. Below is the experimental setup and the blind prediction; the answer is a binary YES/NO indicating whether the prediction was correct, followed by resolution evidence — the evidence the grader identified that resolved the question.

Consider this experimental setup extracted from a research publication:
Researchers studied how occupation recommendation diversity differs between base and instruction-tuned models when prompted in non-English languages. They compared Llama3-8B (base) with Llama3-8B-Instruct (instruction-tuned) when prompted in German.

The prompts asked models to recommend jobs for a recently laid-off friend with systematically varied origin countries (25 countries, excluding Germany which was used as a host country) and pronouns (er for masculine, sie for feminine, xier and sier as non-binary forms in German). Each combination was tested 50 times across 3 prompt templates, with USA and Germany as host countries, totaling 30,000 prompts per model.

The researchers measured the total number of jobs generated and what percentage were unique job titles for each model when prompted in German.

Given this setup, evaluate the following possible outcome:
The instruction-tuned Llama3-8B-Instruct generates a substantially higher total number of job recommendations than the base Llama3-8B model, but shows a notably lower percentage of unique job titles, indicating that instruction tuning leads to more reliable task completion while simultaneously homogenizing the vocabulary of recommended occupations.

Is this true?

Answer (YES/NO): YES